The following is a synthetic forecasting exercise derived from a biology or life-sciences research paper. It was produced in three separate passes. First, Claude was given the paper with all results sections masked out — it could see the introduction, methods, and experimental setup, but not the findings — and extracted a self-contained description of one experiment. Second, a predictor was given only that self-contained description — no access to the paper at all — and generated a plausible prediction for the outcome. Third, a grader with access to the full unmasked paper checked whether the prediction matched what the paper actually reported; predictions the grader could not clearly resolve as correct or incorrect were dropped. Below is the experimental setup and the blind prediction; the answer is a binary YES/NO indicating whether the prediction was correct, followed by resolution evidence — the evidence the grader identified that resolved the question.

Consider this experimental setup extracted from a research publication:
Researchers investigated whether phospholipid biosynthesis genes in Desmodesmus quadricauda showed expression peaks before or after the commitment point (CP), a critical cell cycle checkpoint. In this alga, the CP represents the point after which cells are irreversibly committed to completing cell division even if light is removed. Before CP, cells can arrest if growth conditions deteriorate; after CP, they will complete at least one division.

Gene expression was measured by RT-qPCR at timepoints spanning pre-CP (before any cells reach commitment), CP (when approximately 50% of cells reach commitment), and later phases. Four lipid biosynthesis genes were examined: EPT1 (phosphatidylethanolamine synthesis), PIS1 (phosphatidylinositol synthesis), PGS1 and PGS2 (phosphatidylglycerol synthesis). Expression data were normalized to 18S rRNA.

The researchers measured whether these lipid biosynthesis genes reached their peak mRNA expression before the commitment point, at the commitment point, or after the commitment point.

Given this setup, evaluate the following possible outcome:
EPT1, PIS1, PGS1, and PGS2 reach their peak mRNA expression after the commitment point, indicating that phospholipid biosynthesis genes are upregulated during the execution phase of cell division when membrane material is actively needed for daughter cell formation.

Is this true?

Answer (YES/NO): NO